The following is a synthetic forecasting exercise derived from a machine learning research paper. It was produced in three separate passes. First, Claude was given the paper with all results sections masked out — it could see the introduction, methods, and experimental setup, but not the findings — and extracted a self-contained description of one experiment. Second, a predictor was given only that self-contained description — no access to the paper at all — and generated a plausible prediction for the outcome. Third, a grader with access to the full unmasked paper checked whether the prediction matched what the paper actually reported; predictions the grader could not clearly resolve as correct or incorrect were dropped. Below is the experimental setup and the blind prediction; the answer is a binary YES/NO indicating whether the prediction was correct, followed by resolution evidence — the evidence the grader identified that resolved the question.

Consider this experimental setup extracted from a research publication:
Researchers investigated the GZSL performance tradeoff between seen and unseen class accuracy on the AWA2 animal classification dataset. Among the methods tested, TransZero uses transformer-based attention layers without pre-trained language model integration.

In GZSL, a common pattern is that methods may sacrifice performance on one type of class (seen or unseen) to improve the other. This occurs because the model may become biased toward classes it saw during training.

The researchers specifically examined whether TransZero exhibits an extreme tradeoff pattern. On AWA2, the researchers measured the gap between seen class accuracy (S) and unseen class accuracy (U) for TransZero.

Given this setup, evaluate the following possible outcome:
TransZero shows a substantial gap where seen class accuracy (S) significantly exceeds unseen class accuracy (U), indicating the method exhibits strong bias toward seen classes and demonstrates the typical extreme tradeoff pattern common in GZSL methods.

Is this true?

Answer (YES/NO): YES